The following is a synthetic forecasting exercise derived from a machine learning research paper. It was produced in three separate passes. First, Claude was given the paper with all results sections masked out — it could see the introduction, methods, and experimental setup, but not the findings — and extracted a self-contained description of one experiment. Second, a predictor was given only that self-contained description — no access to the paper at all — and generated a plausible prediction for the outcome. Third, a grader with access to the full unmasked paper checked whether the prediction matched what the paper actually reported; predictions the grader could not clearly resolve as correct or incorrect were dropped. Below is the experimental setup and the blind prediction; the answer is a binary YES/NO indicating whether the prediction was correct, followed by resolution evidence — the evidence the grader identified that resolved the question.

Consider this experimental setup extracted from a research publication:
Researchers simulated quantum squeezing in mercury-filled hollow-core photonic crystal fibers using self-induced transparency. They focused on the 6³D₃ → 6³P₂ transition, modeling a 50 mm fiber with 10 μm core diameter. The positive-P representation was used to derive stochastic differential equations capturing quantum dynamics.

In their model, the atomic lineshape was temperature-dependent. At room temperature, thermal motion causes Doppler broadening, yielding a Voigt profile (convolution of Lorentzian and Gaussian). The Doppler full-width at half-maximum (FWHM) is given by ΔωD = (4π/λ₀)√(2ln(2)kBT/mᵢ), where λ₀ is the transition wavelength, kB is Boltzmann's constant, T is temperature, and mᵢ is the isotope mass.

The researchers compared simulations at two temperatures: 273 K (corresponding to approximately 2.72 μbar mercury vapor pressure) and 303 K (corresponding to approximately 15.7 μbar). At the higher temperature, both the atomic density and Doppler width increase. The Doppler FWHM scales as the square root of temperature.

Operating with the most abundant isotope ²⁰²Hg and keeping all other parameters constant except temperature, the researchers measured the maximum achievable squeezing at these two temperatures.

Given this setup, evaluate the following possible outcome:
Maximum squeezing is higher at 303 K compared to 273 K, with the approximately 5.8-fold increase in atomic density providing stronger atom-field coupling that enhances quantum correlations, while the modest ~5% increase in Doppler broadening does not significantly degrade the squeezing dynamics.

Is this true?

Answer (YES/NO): NO